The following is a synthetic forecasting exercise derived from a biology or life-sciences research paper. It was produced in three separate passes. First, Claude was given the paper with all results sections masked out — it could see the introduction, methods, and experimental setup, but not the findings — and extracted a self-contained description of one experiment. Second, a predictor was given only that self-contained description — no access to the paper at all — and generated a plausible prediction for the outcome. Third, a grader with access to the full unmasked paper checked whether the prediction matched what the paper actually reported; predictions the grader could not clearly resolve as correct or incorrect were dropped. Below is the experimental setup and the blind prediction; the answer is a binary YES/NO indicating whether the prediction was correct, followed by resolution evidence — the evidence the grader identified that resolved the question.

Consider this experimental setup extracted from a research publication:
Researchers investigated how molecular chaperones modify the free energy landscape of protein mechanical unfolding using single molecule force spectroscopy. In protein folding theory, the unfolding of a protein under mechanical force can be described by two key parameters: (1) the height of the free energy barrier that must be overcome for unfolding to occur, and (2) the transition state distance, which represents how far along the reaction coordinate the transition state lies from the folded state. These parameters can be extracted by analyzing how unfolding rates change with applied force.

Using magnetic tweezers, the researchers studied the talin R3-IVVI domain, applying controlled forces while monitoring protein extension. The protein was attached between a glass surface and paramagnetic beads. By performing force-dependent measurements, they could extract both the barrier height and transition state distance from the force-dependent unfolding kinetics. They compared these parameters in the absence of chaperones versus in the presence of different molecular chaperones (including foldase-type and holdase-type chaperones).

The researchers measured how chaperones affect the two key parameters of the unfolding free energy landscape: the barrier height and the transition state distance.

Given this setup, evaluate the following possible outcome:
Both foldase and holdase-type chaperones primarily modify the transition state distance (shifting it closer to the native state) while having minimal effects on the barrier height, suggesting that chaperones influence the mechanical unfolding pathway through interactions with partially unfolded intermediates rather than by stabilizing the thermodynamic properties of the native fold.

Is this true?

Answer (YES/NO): NO